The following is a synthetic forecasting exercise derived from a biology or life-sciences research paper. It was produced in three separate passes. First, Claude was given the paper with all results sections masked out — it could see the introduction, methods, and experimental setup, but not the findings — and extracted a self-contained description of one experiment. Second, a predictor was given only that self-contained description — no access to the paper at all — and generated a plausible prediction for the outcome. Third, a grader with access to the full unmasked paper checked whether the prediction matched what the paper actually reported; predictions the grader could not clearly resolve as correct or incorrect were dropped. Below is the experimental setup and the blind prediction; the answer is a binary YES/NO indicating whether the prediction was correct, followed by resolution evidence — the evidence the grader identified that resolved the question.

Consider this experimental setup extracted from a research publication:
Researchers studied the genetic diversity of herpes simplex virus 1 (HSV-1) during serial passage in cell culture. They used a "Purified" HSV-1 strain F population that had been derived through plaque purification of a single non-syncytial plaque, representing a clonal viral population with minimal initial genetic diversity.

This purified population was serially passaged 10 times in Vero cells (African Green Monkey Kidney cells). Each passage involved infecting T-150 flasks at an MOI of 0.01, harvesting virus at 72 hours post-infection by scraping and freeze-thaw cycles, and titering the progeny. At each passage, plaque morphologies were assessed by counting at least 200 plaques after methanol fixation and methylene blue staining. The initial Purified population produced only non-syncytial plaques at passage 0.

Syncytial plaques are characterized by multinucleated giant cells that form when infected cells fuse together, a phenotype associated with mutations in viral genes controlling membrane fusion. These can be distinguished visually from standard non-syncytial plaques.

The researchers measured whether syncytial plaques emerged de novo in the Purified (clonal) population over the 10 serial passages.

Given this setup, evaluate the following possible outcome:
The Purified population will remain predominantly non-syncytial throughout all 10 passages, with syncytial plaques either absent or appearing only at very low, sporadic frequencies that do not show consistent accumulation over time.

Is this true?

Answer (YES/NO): YES